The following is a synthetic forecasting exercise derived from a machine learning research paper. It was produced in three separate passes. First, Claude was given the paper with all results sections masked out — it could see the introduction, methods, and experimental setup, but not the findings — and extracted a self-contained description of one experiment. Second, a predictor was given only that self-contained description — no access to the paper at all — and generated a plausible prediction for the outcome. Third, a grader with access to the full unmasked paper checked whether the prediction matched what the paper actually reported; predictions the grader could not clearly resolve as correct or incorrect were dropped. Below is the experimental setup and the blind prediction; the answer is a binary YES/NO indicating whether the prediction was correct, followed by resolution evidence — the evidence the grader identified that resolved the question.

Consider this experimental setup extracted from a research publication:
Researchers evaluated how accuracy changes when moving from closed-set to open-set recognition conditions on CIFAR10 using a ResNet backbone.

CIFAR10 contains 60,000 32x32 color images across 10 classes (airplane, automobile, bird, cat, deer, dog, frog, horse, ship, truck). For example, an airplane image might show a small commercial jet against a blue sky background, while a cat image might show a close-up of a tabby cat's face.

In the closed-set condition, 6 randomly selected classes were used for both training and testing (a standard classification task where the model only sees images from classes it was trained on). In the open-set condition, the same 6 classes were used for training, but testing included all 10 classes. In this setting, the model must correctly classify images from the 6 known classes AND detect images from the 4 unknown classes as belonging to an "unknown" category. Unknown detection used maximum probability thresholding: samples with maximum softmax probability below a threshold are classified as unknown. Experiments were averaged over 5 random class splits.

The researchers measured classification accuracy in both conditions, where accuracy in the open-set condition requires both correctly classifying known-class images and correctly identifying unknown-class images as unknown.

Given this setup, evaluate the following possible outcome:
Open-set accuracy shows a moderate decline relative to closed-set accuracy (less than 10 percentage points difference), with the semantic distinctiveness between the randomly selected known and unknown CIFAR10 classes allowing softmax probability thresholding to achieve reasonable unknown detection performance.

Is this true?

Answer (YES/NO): NO